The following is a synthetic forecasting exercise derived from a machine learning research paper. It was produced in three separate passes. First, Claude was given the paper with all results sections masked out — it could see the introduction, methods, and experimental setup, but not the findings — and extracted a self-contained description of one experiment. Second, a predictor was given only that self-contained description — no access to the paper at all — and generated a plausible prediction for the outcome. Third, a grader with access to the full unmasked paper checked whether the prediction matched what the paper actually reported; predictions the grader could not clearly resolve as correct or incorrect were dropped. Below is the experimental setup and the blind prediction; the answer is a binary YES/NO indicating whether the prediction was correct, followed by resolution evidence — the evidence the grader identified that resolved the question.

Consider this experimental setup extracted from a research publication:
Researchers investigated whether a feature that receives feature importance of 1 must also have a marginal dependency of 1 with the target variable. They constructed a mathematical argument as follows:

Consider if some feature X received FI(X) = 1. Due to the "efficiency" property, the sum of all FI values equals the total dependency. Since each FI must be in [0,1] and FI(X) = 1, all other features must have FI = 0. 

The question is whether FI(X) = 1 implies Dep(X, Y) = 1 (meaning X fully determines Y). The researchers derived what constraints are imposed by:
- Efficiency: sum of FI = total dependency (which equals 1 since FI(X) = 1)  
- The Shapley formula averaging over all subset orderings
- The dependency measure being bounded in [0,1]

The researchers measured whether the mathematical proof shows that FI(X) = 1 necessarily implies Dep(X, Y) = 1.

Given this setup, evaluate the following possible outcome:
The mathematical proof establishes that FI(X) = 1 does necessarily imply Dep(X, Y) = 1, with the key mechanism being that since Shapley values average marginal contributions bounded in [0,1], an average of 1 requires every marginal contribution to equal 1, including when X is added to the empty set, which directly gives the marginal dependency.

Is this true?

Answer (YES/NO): YES